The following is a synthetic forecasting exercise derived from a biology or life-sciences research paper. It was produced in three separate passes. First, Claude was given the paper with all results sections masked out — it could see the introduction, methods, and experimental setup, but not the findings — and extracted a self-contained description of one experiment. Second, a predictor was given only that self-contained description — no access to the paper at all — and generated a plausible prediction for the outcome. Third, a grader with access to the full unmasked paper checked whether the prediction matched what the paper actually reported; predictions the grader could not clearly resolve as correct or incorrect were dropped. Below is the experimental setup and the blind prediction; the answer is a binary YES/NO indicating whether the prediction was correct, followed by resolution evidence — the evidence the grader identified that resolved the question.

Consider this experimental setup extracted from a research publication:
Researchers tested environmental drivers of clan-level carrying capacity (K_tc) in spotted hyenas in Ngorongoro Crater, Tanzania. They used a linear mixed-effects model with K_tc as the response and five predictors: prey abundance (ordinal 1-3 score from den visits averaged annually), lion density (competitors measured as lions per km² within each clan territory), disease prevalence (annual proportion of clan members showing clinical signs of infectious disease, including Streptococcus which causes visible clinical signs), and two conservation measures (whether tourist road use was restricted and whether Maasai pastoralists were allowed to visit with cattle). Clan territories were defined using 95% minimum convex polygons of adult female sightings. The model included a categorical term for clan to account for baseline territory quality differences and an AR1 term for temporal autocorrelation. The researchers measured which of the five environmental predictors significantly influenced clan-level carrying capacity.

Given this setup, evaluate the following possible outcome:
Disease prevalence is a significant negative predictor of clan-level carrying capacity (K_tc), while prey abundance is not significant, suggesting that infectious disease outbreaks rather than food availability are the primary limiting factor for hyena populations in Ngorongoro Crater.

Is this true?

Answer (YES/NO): NO